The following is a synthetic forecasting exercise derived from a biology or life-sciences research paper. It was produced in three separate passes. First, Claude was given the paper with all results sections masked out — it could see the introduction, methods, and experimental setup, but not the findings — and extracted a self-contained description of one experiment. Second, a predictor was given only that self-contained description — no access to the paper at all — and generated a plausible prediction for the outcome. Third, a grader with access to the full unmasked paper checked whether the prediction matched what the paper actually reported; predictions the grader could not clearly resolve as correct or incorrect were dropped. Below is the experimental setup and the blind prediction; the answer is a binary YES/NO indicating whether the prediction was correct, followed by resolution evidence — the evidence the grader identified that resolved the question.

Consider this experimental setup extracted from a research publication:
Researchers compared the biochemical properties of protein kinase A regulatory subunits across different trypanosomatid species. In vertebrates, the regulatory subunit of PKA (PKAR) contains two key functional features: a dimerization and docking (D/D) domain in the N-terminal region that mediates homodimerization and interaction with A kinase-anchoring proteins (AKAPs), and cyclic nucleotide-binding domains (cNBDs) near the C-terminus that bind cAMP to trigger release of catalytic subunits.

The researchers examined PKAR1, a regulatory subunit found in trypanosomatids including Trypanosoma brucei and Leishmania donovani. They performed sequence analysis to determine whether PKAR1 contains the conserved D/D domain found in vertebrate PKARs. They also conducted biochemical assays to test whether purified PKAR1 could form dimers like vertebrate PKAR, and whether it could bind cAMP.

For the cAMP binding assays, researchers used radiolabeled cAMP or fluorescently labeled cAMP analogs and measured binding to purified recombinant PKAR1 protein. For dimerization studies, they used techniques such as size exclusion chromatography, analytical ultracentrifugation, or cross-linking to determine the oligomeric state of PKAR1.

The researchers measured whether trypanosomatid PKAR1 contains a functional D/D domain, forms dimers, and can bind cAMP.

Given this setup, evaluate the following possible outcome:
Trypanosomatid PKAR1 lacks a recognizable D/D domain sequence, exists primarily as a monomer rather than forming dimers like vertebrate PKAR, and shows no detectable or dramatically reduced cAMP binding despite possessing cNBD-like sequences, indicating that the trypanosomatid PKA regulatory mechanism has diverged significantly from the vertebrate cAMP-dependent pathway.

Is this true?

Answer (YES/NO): YES